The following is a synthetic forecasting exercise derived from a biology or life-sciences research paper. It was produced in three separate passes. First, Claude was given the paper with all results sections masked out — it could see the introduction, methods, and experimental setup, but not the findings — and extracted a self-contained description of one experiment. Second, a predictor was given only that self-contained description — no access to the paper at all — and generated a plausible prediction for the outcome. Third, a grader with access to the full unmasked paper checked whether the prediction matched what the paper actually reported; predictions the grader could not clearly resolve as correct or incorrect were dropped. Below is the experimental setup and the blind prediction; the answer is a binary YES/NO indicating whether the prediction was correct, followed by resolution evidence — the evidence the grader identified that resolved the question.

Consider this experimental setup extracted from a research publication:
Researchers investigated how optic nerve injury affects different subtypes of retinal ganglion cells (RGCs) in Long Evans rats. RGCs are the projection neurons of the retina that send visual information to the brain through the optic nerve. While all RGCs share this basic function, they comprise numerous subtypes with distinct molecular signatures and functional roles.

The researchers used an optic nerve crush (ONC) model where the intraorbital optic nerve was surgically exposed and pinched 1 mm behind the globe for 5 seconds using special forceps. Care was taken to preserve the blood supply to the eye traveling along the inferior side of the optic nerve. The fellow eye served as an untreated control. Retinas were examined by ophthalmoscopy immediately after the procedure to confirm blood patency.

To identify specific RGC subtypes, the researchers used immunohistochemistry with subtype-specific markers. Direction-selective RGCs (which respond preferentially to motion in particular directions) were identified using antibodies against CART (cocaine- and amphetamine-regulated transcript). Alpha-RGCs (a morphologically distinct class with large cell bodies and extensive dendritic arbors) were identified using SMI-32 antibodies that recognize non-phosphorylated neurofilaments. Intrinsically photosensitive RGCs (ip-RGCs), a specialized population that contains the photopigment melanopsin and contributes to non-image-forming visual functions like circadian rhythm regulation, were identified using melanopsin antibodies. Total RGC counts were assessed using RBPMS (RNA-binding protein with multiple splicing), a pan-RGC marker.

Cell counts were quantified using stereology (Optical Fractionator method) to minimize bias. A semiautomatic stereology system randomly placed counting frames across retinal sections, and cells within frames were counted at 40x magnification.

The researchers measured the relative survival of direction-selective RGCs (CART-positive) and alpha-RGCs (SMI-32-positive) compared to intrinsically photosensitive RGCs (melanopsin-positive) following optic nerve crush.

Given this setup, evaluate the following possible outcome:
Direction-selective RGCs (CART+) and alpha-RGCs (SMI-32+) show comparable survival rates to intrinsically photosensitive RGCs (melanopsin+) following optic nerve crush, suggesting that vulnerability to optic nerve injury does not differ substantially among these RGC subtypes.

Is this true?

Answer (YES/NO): NO